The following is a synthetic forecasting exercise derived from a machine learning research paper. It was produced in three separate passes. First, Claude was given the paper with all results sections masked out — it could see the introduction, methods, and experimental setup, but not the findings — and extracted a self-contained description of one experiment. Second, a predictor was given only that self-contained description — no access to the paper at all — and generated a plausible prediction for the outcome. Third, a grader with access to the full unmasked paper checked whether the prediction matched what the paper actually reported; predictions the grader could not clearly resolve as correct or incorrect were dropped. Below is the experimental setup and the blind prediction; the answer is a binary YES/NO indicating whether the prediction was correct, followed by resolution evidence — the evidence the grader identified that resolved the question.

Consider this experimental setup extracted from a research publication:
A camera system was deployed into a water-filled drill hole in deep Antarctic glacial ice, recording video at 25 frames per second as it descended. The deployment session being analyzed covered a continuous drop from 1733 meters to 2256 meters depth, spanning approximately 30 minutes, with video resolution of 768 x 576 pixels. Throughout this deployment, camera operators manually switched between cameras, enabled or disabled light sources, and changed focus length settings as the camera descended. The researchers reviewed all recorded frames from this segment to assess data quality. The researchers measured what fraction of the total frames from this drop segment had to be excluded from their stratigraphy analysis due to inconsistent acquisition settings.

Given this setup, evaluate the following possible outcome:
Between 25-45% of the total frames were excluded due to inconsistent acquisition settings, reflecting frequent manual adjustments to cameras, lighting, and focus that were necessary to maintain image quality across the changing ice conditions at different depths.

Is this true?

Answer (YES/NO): NO